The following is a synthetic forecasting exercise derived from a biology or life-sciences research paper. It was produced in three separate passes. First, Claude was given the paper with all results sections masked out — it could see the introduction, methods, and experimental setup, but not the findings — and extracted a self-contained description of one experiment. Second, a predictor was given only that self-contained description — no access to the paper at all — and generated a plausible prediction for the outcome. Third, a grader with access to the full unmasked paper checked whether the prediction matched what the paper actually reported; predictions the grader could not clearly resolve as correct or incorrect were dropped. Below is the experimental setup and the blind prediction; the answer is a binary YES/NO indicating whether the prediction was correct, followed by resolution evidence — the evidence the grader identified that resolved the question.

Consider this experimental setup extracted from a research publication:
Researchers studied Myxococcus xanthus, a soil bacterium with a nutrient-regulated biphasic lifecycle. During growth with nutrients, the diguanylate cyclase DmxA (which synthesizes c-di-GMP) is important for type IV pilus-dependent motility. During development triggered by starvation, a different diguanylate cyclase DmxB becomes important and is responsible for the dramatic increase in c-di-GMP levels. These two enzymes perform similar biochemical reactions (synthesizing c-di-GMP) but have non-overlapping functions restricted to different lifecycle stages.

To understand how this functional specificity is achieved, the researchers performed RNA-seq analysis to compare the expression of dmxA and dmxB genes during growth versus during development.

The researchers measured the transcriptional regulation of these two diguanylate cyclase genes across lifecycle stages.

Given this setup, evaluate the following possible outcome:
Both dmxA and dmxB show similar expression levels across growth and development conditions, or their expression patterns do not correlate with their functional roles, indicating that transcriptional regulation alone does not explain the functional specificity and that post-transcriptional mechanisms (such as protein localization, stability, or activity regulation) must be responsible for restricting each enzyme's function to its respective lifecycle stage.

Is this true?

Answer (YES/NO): NO